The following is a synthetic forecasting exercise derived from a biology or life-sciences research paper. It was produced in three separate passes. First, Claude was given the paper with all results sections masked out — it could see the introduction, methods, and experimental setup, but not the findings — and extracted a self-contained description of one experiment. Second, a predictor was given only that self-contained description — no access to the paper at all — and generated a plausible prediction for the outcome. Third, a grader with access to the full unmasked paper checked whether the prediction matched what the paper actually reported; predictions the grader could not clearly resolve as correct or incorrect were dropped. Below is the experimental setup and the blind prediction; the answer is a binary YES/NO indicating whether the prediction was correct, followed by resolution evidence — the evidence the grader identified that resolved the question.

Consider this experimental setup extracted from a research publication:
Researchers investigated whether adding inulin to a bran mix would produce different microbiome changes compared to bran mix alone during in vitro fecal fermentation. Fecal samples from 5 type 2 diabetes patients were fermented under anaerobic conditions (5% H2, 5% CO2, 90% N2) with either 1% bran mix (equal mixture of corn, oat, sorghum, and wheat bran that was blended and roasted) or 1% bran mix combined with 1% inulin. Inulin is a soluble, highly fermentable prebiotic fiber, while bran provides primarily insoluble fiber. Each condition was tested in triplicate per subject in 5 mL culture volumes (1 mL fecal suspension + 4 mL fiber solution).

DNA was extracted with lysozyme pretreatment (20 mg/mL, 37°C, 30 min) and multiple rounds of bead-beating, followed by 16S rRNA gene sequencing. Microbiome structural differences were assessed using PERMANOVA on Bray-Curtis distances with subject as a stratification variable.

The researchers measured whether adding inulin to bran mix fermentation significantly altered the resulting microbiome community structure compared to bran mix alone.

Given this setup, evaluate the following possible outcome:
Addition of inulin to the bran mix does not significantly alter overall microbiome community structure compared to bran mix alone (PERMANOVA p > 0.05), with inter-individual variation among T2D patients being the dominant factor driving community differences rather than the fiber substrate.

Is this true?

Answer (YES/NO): NO